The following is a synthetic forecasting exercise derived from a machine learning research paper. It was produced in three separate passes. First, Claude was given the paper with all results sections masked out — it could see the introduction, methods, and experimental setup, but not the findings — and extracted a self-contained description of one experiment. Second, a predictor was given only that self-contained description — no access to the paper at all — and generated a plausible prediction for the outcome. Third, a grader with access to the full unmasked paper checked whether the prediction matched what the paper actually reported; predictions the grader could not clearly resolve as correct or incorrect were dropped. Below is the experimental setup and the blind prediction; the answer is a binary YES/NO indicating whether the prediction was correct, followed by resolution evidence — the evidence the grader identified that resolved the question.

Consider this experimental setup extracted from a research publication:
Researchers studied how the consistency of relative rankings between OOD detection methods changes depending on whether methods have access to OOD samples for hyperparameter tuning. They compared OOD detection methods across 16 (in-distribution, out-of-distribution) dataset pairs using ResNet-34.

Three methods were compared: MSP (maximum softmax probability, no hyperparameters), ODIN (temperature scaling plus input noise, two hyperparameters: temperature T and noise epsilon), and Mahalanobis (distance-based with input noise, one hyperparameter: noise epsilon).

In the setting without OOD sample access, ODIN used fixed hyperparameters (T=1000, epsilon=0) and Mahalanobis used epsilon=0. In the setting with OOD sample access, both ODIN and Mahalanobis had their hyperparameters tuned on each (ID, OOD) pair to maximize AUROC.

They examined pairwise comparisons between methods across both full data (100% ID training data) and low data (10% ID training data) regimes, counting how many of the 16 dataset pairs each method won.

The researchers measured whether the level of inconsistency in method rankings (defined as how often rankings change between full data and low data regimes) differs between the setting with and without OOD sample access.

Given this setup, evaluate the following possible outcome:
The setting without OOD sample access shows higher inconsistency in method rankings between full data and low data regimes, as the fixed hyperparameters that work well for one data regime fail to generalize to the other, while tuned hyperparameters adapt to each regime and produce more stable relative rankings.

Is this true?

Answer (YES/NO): YES